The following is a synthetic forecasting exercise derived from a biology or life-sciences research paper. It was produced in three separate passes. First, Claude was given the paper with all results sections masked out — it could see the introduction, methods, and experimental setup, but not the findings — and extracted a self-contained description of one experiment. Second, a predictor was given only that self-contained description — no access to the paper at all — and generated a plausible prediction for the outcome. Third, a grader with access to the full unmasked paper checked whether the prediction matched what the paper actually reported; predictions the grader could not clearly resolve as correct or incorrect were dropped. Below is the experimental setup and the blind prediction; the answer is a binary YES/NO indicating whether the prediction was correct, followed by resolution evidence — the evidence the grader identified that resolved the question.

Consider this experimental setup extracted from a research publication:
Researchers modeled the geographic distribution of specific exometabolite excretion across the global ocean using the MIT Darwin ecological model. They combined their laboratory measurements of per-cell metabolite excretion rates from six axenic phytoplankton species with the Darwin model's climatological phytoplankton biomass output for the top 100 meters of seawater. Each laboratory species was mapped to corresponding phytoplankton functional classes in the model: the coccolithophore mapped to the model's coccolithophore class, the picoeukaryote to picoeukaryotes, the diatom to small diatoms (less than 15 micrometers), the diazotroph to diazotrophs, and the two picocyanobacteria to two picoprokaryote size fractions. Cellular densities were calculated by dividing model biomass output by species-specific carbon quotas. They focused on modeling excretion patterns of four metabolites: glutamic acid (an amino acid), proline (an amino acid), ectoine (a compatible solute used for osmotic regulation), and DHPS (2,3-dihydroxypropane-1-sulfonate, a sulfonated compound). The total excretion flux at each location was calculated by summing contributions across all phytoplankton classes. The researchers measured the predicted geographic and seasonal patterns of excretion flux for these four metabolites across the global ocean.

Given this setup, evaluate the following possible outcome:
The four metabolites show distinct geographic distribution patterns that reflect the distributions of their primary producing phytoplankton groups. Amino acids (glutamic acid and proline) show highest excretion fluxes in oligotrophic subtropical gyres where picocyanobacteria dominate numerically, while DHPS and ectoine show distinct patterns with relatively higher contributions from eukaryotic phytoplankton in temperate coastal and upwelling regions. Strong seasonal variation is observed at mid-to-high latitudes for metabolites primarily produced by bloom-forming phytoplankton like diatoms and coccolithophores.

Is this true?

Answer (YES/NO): NO